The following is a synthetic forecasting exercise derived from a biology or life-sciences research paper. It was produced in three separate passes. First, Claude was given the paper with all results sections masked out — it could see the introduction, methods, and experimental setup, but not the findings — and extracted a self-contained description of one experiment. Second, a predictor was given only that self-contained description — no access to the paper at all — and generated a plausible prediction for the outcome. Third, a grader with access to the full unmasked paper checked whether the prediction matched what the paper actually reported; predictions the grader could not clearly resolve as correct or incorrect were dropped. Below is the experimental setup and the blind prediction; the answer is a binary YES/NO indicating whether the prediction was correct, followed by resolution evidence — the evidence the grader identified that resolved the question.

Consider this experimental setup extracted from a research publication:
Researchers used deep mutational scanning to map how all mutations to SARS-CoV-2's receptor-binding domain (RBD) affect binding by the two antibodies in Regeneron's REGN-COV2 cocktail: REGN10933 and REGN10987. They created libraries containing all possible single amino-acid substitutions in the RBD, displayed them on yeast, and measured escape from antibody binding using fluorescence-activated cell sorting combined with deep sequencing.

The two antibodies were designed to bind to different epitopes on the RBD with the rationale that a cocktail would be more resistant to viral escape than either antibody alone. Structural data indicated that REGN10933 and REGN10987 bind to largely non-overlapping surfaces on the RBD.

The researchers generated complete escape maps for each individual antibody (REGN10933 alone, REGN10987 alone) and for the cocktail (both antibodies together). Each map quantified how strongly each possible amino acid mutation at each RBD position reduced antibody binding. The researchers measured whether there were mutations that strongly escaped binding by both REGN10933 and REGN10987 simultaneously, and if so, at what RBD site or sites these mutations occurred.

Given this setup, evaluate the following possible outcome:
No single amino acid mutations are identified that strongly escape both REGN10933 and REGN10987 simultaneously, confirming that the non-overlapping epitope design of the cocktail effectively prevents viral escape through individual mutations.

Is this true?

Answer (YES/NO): NO